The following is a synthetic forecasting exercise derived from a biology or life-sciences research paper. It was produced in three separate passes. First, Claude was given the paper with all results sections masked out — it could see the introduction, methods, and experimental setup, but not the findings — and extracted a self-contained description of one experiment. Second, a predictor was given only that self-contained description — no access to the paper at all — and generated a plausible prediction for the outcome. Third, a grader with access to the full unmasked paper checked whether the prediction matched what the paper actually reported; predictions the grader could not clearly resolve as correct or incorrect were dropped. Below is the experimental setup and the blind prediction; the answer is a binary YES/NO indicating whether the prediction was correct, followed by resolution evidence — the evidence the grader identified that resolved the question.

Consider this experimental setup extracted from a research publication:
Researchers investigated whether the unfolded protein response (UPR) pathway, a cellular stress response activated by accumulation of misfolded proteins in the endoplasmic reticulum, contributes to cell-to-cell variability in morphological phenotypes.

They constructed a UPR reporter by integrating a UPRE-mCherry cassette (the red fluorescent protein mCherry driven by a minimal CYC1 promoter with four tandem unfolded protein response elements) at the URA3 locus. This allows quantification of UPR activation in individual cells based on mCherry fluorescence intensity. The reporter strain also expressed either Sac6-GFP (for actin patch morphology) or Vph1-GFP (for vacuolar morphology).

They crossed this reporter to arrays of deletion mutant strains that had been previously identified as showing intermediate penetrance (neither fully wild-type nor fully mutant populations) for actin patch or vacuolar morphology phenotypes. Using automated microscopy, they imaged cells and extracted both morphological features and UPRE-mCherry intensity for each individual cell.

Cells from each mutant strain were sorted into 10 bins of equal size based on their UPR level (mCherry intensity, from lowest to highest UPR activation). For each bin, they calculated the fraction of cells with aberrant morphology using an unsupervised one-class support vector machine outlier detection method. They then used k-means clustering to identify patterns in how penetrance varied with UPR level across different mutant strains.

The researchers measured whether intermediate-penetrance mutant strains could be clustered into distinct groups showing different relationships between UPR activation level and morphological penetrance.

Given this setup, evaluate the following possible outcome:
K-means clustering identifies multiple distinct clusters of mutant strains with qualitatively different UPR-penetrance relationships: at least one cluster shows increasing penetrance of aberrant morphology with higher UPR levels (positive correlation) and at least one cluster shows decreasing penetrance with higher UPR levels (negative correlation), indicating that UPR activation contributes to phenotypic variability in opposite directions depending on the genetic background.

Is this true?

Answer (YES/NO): NO